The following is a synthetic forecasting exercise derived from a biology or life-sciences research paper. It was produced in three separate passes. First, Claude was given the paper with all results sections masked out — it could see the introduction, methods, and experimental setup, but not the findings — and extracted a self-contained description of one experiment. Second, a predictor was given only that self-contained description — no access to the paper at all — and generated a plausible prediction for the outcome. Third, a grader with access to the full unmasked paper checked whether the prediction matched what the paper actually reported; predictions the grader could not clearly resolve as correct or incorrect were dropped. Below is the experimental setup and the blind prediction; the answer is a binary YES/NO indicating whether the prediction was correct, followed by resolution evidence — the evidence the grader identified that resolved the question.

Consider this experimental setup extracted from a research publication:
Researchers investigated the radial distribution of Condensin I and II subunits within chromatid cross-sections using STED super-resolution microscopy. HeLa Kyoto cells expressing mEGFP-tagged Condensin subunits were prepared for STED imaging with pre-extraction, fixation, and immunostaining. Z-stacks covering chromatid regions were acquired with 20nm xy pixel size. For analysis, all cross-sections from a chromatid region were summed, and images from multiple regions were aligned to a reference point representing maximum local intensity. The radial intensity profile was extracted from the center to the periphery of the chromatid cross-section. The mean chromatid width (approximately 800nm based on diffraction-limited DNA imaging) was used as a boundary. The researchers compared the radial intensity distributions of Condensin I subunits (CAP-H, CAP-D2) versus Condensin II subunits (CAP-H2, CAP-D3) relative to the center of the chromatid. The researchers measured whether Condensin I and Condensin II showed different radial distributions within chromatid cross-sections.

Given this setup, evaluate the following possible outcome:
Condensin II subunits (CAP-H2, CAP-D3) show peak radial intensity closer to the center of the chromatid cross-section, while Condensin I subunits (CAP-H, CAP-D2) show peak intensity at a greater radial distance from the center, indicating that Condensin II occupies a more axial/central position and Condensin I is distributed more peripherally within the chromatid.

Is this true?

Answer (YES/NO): NO